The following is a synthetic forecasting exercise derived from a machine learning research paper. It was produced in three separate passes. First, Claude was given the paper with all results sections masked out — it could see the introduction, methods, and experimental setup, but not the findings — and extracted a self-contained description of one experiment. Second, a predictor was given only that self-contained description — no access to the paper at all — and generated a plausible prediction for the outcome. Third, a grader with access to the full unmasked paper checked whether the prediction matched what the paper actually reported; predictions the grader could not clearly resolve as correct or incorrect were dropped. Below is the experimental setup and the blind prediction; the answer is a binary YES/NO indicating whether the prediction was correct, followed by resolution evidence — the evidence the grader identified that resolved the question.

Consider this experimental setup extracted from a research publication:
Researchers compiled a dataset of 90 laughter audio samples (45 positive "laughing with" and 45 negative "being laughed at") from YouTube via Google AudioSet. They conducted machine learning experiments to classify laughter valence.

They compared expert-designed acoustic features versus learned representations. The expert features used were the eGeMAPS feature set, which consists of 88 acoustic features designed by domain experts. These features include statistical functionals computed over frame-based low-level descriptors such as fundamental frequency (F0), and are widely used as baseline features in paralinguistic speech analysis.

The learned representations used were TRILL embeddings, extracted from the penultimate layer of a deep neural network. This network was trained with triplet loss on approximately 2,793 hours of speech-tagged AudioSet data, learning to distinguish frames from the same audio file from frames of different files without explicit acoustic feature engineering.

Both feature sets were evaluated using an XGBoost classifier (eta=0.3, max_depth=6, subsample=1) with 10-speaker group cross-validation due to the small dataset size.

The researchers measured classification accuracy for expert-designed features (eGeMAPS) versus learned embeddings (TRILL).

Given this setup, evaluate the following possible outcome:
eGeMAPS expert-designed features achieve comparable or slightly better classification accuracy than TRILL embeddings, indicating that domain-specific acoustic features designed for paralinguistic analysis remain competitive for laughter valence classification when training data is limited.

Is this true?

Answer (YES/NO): NO